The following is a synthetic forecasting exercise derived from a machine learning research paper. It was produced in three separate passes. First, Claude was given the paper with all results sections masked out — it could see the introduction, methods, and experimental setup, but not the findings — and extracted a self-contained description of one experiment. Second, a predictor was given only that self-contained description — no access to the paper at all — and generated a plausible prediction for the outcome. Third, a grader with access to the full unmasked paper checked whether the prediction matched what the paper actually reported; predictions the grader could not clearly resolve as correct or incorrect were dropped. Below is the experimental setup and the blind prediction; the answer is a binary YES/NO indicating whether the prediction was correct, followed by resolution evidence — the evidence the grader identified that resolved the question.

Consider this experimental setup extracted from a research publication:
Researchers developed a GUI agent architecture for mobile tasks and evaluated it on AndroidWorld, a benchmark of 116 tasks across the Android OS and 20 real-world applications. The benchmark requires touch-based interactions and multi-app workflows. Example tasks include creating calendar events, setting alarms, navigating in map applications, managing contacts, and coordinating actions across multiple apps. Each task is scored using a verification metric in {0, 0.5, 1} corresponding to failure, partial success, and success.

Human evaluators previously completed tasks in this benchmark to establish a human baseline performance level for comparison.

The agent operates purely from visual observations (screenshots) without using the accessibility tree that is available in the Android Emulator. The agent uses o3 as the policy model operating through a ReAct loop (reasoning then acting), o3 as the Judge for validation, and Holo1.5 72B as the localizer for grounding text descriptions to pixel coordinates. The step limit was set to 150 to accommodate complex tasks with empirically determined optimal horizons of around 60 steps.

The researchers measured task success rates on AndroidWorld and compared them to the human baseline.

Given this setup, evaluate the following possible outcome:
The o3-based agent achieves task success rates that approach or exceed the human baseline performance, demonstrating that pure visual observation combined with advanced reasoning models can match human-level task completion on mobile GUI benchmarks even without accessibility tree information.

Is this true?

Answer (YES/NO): YES